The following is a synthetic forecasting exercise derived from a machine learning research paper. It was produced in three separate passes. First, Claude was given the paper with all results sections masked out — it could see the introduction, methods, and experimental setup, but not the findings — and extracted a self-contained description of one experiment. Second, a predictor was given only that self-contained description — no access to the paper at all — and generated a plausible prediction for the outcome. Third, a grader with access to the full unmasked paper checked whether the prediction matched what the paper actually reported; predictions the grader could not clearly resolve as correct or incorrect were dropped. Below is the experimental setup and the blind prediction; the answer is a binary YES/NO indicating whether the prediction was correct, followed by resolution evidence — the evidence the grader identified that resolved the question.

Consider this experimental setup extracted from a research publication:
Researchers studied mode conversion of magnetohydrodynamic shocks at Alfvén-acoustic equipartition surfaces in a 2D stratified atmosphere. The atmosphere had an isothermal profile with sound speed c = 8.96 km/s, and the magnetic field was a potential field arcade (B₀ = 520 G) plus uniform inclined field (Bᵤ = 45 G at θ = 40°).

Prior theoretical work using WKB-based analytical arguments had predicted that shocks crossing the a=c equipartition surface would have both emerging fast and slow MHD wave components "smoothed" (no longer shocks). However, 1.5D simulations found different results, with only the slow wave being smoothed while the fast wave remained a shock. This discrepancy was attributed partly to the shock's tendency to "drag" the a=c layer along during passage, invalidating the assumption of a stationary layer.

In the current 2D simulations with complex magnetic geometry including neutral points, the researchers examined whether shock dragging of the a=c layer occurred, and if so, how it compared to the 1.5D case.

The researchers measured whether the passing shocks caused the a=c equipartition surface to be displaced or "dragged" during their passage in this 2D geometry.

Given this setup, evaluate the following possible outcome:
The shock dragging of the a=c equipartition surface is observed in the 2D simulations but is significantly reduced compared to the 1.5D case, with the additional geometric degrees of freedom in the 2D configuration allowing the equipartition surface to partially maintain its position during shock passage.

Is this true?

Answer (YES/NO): NO